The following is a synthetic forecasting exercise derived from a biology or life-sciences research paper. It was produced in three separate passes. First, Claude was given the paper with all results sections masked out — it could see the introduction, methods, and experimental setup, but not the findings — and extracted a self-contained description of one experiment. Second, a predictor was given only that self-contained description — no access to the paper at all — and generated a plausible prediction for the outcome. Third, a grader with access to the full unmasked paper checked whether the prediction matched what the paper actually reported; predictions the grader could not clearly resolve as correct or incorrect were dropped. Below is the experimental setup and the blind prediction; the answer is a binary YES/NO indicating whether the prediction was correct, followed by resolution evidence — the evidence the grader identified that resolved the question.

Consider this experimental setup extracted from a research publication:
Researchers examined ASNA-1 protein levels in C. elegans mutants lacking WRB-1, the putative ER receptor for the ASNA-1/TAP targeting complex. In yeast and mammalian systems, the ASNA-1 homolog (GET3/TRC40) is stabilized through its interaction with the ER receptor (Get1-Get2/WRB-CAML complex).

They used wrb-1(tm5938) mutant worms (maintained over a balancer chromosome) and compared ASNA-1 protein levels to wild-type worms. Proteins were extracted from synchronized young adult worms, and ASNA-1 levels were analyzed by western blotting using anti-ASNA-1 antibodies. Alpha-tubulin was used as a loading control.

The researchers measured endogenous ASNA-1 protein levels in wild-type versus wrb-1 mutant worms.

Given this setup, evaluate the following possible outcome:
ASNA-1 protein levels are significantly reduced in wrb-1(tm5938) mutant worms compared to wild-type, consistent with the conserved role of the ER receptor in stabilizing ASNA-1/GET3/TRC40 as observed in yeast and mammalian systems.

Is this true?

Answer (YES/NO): YES